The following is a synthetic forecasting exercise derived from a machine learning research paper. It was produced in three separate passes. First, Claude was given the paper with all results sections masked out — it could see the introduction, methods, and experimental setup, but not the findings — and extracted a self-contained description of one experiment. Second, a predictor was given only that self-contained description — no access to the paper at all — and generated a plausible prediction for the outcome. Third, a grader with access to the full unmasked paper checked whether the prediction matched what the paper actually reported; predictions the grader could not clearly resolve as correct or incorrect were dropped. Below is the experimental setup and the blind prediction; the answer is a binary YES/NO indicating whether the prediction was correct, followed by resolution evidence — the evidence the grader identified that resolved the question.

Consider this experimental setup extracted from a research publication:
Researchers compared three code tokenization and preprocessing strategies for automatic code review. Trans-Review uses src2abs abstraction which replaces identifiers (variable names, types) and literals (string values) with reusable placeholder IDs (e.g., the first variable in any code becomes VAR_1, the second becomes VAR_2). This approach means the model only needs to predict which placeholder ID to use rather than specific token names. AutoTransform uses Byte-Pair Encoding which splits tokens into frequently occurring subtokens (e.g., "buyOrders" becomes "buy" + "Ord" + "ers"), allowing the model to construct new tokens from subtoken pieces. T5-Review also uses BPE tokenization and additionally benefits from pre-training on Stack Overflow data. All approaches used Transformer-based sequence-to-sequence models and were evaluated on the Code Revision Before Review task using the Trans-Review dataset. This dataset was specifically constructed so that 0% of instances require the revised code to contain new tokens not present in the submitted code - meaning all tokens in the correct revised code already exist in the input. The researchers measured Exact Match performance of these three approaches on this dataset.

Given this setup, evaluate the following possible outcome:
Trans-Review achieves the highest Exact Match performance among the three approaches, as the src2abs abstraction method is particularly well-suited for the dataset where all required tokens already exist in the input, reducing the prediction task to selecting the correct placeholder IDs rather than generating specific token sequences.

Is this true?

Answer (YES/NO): NO